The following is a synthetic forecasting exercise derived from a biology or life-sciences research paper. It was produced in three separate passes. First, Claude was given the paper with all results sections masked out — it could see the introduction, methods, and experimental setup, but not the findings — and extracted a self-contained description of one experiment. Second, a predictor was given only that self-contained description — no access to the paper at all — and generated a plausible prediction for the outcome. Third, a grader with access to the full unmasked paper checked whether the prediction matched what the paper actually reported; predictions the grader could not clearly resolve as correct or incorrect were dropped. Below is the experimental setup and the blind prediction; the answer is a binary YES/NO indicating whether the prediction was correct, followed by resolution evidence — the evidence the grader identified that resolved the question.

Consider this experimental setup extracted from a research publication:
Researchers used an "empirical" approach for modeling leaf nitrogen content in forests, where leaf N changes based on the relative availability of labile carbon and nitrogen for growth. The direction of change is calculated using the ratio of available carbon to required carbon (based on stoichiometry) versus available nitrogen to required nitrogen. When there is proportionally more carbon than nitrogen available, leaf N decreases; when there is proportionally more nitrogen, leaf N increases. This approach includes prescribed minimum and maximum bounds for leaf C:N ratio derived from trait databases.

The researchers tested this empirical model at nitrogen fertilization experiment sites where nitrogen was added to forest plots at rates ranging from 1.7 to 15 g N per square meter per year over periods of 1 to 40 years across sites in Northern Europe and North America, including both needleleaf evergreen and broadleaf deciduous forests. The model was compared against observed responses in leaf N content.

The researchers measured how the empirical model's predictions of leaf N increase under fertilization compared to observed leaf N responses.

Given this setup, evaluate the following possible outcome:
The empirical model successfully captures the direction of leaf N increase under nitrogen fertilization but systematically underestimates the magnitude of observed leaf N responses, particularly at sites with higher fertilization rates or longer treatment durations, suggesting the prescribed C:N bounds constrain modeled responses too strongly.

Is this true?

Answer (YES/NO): NO